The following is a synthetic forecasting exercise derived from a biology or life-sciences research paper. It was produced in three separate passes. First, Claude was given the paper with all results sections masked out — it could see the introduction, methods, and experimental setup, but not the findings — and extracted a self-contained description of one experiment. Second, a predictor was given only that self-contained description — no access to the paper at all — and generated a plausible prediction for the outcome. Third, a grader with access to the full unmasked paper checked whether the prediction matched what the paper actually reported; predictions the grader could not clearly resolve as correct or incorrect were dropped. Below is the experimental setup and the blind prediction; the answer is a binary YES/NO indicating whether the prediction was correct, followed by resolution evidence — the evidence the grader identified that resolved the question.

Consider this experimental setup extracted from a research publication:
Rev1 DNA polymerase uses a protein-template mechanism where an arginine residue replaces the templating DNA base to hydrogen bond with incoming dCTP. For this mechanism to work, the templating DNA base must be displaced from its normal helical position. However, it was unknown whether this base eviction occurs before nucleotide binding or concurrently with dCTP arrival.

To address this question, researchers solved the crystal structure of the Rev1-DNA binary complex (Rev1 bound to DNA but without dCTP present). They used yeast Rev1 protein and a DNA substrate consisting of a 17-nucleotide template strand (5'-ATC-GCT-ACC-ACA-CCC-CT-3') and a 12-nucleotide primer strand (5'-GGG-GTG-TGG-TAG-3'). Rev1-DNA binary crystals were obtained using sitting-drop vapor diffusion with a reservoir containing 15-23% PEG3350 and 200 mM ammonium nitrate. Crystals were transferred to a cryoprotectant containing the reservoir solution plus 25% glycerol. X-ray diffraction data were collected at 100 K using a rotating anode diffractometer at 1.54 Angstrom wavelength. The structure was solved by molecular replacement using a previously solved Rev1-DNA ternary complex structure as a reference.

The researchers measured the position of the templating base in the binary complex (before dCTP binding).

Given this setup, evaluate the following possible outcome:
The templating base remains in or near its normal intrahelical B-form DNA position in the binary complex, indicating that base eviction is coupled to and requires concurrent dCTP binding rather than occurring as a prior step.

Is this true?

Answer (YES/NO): NO